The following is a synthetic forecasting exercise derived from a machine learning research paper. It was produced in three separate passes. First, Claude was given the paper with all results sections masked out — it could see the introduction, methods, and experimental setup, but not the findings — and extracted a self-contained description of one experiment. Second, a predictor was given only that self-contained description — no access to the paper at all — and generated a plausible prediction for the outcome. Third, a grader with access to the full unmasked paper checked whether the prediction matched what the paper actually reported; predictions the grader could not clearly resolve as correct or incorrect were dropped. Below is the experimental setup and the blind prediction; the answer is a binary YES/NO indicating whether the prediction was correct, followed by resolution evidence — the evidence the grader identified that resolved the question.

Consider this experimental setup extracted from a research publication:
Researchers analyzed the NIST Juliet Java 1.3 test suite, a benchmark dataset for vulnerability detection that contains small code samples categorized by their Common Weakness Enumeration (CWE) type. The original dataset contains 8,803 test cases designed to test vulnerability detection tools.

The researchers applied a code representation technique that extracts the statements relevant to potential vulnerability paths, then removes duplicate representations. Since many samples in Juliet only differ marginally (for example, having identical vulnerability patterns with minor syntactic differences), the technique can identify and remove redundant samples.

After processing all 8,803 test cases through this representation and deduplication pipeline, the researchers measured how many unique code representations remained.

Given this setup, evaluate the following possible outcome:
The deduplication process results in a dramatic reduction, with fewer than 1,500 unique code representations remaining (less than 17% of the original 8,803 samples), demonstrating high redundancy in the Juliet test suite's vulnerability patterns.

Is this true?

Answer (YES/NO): YES